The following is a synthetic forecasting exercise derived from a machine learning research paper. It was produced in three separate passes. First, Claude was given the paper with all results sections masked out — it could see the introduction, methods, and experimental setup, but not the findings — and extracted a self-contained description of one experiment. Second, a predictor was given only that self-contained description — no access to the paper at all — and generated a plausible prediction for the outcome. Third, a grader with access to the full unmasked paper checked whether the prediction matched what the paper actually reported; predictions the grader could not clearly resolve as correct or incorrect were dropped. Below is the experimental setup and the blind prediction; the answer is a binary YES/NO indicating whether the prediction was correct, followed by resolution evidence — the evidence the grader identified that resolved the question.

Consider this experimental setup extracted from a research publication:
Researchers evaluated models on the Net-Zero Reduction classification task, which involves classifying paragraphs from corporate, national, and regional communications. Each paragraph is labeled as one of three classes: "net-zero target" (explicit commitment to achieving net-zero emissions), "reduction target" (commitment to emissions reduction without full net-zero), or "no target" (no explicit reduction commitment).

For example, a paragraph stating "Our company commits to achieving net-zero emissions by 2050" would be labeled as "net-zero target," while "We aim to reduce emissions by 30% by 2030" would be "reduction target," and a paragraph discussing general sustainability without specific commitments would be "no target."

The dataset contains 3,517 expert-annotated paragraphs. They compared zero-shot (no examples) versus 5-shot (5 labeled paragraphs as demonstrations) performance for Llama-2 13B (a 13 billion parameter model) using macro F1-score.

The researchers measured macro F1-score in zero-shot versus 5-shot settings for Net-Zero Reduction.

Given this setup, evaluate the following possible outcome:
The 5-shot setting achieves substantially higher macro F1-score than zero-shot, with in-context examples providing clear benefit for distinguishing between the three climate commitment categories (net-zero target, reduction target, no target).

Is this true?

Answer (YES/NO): YES